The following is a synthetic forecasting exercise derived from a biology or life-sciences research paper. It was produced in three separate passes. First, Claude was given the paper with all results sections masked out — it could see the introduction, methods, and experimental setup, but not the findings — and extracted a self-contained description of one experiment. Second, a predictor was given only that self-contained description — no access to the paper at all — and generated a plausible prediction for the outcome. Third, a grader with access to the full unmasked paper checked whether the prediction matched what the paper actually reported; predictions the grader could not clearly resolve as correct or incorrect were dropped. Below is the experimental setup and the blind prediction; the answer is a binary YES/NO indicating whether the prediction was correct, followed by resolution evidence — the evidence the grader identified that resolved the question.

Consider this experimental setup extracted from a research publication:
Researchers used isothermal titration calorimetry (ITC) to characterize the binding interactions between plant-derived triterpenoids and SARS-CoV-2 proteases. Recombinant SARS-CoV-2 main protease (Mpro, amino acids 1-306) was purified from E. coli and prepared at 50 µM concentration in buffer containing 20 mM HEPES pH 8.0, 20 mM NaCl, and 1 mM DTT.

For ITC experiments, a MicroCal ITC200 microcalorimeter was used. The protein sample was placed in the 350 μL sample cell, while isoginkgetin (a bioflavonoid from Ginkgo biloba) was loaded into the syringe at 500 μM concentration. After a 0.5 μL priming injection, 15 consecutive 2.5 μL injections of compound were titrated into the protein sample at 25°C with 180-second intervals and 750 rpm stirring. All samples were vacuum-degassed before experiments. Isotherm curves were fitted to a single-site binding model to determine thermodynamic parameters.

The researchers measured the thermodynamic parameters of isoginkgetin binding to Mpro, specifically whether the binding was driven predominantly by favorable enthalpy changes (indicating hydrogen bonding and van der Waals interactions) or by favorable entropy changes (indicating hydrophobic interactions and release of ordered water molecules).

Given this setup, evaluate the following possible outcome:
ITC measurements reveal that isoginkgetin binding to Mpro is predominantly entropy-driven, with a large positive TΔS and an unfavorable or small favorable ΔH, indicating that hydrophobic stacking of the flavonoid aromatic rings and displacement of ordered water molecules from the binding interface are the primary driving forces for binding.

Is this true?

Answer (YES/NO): NO